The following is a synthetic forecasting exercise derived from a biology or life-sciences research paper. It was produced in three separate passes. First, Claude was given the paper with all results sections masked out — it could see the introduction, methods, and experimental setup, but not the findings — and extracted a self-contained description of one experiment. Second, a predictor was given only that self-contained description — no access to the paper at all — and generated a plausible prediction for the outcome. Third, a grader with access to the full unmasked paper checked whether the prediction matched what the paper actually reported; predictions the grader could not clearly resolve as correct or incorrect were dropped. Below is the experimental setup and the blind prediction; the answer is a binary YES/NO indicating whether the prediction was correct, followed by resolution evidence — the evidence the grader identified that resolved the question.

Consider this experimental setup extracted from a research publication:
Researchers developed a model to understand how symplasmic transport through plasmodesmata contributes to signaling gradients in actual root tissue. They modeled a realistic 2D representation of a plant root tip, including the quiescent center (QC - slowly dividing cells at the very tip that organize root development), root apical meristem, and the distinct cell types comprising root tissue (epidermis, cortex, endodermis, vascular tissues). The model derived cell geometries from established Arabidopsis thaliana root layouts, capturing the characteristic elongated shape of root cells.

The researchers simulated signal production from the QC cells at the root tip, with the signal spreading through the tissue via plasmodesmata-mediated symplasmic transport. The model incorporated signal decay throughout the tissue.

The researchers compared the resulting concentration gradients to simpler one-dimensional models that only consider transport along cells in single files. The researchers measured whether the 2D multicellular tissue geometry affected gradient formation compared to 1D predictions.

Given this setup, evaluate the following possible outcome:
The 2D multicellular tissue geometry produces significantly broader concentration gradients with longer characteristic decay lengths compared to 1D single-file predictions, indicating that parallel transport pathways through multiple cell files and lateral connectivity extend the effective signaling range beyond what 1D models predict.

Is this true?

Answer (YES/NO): NO